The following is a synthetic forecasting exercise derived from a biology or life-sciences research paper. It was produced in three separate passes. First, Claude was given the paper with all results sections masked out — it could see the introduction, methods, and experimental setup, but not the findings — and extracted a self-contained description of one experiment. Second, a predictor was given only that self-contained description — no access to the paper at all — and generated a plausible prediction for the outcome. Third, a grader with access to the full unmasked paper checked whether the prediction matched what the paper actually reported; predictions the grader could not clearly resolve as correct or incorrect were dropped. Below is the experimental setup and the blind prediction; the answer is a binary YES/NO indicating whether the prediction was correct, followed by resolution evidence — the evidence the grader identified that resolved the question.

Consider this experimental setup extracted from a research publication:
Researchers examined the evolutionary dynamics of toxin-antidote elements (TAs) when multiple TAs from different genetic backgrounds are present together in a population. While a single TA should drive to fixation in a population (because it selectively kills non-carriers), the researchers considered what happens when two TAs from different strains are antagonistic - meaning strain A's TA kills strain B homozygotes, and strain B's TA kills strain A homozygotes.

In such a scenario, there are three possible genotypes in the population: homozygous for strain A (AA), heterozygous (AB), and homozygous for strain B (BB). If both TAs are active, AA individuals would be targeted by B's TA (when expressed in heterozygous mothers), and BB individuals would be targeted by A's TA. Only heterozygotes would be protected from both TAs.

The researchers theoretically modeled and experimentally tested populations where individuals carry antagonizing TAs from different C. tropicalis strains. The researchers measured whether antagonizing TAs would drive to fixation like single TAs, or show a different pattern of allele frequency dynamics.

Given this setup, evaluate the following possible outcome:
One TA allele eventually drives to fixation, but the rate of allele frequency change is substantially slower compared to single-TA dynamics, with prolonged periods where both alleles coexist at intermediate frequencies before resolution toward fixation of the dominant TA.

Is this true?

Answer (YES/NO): YES